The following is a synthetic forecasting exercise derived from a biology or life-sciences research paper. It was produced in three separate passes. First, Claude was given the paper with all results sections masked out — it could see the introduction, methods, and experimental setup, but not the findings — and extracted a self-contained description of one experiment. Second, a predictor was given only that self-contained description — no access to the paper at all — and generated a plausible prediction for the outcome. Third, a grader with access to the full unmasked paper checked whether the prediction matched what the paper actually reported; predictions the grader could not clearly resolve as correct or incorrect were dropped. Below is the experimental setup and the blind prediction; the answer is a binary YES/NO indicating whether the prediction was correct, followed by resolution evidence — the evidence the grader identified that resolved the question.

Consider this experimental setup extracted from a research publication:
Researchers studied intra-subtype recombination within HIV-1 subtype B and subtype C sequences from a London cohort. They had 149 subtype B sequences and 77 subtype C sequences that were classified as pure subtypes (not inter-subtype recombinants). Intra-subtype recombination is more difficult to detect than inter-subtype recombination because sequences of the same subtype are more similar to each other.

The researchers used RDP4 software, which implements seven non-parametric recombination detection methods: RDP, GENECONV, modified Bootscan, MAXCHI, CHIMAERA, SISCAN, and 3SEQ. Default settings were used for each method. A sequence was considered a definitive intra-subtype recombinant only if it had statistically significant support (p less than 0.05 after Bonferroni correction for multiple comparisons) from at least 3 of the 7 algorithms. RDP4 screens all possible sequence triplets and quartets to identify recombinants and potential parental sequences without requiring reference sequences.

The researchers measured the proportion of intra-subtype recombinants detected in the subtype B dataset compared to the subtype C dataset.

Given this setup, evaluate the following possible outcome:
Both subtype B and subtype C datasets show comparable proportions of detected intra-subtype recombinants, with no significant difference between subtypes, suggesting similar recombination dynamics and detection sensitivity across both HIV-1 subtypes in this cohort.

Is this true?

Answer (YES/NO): YES